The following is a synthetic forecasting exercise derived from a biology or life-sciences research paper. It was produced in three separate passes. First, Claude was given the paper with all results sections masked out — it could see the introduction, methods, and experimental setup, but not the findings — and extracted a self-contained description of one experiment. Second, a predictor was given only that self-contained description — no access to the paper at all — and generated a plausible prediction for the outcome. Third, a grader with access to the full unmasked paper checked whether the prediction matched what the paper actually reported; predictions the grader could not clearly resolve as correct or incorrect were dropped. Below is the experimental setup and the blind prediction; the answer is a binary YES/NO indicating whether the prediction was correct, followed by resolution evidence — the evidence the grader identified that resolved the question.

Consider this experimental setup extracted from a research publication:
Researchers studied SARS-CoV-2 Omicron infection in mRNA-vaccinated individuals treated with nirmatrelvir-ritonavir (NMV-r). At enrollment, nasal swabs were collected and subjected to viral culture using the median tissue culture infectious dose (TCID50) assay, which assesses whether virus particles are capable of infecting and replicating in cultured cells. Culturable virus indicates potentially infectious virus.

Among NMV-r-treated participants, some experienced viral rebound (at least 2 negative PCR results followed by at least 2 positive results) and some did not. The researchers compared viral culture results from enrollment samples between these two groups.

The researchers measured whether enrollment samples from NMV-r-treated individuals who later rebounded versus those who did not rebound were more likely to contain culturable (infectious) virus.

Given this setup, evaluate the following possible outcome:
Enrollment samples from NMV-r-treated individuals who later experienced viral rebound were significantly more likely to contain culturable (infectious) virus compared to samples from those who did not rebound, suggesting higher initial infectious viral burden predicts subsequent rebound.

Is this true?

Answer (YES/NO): NO